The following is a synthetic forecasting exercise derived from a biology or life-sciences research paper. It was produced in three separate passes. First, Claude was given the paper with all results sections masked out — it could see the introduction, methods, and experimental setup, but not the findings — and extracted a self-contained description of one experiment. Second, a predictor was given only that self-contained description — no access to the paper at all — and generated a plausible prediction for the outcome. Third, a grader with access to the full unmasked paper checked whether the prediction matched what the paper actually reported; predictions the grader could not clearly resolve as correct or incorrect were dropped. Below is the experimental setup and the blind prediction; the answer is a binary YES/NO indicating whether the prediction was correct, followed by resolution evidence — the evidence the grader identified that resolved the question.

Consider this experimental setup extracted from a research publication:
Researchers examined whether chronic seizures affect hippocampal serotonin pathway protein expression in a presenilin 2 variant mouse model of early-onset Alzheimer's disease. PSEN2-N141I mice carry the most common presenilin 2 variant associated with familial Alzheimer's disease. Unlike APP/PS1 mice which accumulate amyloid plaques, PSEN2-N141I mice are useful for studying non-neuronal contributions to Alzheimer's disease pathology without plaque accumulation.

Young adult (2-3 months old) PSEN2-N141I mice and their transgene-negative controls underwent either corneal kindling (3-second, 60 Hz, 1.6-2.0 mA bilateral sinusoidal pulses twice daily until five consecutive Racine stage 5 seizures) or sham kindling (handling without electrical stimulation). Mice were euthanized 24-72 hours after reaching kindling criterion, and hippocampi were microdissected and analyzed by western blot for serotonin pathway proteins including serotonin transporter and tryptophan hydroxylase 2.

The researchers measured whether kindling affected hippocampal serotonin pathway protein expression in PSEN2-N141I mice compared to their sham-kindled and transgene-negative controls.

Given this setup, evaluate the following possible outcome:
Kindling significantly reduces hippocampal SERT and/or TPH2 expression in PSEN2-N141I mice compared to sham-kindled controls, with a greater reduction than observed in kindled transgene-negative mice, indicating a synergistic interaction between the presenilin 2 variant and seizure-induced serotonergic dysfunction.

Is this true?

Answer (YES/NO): NO